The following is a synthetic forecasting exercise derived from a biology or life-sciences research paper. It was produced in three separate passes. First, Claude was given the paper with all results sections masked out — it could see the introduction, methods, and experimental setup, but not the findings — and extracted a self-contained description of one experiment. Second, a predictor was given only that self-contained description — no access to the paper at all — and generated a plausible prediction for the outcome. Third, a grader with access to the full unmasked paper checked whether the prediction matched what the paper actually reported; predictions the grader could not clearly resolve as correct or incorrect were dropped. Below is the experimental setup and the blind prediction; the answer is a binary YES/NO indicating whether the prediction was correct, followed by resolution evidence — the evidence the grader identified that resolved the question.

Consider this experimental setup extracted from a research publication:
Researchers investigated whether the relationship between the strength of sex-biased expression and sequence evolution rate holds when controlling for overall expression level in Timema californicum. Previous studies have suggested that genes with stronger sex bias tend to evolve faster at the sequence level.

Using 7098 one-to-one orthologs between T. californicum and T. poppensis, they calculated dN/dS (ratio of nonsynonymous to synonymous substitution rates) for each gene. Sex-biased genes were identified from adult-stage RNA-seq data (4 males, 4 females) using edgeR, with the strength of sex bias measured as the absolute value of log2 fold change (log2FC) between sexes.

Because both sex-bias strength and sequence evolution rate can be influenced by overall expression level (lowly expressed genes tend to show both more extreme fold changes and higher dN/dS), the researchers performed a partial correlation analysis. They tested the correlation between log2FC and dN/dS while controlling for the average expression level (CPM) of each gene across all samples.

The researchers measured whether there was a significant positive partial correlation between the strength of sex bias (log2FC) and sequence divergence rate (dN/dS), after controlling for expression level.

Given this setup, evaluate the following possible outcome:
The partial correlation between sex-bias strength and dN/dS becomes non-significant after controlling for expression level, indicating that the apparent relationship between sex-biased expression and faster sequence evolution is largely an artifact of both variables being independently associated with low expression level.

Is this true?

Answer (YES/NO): NO